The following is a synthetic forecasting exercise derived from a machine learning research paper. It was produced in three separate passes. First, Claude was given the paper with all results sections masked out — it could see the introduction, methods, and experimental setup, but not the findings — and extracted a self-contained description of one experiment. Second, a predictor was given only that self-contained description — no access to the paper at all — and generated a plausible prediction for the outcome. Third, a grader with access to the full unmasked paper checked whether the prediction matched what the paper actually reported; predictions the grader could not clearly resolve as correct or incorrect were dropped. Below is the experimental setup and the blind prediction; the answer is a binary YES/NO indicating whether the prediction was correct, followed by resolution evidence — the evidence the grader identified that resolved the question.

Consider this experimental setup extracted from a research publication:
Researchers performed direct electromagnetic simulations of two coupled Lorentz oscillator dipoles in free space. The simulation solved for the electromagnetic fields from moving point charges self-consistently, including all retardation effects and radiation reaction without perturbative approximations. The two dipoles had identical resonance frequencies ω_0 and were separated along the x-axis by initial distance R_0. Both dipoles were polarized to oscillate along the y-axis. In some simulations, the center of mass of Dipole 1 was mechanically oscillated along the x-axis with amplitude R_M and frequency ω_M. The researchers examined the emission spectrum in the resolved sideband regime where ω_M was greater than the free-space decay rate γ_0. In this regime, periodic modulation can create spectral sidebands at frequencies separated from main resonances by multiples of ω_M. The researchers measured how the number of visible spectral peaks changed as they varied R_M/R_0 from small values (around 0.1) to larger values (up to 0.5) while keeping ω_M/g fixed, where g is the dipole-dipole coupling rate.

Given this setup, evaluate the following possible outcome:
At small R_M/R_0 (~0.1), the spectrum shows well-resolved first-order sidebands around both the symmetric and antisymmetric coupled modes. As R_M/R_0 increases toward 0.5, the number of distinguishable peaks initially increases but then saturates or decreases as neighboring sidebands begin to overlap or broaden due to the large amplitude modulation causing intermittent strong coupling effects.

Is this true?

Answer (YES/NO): YES